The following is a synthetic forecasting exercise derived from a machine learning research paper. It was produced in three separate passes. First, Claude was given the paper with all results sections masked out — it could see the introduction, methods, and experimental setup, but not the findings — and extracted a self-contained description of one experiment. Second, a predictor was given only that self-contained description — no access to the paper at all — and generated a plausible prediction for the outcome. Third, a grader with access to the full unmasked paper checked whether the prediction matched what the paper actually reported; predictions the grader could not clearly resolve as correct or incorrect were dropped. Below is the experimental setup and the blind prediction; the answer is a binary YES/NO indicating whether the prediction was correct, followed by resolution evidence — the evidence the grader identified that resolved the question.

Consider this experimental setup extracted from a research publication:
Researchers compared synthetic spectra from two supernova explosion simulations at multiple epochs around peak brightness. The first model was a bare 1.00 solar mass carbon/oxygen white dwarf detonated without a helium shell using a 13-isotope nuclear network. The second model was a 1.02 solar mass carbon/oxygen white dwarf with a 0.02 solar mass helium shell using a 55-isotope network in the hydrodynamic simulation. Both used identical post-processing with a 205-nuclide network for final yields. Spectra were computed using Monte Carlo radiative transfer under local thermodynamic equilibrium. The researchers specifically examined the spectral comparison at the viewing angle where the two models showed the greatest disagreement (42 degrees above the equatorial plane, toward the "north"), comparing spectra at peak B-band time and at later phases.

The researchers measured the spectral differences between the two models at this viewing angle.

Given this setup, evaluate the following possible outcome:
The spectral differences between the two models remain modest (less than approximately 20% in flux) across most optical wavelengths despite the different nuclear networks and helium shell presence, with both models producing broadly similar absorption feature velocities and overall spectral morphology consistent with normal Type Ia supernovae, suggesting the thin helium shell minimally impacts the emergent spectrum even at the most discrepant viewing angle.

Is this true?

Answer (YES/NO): YES